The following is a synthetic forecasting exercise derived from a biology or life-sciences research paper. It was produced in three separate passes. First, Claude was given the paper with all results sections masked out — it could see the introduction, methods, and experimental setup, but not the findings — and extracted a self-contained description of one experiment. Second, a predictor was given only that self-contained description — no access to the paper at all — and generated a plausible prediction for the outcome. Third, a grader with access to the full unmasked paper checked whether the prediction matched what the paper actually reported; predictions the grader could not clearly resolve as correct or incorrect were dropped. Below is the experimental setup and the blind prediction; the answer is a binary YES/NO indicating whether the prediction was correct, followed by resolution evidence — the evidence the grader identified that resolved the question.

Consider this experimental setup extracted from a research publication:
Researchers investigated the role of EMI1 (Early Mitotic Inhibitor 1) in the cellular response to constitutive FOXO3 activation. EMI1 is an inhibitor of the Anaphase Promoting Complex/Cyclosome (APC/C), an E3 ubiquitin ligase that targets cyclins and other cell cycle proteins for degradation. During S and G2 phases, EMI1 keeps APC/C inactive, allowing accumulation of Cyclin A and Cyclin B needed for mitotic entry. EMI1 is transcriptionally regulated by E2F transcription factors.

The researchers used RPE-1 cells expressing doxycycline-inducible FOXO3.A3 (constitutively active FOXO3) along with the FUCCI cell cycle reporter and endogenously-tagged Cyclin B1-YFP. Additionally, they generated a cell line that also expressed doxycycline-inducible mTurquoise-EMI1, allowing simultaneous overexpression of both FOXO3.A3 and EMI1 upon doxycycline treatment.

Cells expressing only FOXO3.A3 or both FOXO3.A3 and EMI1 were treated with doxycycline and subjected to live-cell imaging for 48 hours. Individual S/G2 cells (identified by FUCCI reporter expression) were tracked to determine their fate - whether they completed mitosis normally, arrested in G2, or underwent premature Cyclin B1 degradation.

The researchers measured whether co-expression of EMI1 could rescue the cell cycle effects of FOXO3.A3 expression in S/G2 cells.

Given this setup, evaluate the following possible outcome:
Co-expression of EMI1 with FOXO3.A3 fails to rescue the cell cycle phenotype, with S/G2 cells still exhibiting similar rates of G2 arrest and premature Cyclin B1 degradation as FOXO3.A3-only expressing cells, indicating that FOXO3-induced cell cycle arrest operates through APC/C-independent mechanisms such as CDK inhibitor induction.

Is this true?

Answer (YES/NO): NO